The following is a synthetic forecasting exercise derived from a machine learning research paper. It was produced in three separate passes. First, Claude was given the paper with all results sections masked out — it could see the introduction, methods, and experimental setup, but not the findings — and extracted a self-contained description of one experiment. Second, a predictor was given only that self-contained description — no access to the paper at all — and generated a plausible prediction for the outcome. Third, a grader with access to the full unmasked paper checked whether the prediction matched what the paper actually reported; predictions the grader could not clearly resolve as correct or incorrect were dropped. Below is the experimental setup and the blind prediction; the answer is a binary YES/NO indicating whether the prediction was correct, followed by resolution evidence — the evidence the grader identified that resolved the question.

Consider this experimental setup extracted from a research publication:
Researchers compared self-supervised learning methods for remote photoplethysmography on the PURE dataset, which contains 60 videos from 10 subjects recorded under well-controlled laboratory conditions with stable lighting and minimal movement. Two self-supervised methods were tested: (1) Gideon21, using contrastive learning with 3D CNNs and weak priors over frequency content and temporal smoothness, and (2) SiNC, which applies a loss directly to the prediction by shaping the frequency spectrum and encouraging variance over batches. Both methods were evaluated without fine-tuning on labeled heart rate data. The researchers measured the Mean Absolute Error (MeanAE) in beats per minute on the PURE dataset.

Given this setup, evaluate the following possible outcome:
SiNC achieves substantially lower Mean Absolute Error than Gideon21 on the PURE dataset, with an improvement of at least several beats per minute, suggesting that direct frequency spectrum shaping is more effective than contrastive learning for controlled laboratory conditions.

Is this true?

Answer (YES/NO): NO